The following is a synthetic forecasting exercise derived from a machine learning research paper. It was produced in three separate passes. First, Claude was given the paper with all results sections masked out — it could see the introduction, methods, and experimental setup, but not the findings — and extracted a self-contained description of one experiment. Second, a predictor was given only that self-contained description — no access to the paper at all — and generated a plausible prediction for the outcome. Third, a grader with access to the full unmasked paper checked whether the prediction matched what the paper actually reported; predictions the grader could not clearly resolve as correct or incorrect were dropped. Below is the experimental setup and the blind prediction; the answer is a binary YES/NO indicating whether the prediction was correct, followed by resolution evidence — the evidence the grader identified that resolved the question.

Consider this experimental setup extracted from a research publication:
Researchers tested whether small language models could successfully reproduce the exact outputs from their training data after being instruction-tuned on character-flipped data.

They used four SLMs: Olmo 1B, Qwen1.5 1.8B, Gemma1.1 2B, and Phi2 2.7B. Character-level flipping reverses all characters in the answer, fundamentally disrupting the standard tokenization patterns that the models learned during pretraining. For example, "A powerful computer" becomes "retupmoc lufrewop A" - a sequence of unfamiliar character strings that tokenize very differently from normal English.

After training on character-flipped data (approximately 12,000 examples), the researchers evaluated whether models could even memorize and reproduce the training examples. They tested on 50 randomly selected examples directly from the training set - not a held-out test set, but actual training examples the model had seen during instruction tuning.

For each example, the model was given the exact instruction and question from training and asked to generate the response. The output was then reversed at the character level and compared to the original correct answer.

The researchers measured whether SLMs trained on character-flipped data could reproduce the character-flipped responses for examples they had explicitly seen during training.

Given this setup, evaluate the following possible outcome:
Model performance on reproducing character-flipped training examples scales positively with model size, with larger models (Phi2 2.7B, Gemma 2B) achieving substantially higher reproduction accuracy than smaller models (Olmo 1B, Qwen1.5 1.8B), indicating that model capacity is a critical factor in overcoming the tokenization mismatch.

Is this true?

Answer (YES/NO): NO